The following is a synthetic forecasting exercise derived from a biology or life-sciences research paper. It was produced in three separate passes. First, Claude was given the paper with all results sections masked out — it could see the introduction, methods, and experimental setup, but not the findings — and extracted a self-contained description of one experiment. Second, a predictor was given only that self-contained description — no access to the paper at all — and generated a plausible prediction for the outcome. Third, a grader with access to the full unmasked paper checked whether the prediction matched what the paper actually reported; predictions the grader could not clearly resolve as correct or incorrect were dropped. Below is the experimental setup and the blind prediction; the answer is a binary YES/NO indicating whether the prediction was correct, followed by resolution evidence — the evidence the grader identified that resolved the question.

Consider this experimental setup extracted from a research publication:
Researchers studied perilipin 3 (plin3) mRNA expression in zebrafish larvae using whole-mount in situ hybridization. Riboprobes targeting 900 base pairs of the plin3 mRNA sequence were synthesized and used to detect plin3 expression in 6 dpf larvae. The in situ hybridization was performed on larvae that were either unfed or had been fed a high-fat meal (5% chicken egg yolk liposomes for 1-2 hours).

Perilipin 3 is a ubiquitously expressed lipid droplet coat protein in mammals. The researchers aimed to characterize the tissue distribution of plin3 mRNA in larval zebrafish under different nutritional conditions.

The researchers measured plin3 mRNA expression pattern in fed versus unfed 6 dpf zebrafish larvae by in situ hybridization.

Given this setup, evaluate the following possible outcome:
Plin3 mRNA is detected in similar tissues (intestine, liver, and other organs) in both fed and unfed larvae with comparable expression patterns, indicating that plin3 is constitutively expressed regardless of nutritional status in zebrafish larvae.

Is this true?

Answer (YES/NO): NO